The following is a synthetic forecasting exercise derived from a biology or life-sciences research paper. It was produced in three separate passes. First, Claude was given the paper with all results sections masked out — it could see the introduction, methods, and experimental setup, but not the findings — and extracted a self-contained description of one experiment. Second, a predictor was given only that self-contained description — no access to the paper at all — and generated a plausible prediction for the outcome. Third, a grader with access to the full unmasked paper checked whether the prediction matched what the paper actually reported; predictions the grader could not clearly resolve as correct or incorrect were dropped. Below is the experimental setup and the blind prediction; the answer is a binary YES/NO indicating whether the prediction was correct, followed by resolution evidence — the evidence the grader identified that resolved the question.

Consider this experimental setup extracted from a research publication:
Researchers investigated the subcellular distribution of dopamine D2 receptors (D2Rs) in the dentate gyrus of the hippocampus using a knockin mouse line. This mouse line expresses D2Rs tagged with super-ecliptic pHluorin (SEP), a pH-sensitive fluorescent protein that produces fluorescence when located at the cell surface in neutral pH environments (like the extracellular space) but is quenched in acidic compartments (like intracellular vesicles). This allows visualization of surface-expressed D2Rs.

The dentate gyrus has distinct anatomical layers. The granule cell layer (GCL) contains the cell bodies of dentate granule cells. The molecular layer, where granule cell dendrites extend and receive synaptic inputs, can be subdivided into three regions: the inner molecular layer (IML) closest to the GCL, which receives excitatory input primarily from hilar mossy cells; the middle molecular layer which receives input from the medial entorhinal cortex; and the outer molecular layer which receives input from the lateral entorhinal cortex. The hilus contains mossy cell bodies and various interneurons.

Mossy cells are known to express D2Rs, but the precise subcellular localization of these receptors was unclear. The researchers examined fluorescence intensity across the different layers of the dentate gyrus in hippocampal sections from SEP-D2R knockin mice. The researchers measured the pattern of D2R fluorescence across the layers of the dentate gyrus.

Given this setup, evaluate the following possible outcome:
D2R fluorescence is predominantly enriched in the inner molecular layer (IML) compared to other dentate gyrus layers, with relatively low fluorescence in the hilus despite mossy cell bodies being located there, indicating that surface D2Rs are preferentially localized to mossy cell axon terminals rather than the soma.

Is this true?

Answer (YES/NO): YES